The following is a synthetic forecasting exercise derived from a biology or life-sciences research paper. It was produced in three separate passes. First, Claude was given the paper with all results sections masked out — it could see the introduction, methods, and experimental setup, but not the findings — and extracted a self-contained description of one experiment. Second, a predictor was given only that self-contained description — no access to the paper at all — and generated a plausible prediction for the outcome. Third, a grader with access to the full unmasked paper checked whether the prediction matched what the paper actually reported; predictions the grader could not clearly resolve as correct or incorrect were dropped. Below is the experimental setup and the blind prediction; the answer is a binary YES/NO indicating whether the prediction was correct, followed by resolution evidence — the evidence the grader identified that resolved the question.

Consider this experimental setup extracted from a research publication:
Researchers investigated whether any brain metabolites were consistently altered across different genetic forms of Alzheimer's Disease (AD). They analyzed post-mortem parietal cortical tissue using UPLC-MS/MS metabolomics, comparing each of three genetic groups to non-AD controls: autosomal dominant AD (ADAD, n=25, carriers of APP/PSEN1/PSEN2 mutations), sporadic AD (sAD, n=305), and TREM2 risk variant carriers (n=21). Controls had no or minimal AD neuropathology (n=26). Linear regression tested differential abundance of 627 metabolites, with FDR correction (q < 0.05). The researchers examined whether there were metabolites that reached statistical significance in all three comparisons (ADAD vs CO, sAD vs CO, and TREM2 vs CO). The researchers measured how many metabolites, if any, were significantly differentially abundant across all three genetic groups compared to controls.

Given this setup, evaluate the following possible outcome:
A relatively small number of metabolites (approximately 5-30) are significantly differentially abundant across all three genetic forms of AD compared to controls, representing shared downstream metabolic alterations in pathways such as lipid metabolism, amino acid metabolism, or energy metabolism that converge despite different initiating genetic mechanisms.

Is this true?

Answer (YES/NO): NO